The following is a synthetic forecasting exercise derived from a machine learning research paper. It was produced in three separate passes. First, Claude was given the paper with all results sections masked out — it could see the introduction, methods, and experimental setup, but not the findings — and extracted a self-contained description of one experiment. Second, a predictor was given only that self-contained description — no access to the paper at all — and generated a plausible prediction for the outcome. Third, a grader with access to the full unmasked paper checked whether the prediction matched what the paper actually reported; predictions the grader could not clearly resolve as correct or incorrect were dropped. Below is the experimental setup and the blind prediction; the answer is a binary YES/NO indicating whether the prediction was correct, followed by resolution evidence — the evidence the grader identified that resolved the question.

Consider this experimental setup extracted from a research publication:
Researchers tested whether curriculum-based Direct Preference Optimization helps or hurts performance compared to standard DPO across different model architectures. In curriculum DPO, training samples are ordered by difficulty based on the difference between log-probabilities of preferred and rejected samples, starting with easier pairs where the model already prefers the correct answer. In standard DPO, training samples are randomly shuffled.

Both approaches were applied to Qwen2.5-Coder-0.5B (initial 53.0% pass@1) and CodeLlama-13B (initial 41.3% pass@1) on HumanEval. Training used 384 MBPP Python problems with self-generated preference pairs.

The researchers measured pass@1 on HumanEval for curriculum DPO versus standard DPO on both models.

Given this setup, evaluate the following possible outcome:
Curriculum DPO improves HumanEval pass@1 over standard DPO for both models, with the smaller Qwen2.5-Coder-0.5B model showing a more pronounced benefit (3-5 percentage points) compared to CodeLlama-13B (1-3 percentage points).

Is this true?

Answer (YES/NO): NO